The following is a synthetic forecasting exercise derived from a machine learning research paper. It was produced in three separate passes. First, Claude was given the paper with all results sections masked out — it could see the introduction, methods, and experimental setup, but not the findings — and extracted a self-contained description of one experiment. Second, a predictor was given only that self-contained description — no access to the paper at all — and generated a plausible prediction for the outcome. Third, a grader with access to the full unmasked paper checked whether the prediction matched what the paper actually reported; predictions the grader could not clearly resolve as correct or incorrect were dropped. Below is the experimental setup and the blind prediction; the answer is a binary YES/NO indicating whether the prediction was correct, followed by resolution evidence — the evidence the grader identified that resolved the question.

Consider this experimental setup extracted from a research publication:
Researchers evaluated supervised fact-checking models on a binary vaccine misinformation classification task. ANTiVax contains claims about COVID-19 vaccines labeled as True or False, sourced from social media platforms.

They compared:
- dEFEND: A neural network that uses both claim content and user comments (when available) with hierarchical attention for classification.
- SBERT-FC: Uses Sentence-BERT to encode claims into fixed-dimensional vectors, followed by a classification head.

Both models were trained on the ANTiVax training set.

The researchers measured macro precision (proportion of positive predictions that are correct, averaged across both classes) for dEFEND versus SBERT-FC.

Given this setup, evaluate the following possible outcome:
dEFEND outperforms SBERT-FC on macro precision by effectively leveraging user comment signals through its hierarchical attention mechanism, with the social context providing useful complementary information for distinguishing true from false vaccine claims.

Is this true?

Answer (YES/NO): NO